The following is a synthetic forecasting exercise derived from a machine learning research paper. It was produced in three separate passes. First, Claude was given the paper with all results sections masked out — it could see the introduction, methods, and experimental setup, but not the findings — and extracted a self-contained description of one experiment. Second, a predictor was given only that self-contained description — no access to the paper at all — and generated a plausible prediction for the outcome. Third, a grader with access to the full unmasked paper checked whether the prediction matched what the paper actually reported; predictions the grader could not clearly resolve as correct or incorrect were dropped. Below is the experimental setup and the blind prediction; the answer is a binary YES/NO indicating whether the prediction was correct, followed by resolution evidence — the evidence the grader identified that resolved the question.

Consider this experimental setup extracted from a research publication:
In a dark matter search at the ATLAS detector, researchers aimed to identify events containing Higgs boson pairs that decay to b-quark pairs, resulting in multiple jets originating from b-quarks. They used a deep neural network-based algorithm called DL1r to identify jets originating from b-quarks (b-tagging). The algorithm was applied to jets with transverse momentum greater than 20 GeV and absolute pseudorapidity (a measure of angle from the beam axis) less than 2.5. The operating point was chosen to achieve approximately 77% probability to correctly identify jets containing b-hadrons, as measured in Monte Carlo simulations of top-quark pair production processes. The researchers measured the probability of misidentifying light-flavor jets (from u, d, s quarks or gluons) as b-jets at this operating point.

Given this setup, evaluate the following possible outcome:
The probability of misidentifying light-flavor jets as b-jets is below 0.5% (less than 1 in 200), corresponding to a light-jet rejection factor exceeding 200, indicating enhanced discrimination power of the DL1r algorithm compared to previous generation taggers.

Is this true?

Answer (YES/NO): NO